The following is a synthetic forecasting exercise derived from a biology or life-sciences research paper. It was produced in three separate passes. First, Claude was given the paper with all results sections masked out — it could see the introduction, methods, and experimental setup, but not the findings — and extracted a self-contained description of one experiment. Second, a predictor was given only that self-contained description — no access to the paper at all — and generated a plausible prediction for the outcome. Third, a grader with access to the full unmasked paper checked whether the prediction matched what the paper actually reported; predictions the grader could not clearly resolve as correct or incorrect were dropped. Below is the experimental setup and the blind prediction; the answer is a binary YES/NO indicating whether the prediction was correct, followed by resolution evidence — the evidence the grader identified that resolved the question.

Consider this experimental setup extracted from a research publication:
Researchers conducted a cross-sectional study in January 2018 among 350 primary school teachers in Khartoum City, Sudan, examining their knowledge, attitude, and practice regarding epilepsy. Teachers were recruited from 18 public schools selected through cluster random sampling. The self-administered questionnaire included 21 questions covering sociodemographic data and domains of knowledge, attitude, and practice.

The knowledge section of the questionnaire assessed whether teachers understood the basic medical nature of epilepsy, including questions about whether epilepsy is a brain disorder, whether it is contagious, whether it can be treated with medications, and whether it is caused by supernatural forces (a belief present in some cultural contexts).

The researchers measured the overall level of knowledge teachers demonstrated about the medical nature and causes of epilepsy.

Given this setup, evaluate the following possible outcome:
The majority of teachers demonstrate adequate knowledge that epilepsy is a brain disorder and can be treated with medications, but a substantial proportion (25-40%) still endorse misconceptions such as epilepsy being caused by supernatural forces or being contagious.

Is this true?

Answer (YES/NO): NO